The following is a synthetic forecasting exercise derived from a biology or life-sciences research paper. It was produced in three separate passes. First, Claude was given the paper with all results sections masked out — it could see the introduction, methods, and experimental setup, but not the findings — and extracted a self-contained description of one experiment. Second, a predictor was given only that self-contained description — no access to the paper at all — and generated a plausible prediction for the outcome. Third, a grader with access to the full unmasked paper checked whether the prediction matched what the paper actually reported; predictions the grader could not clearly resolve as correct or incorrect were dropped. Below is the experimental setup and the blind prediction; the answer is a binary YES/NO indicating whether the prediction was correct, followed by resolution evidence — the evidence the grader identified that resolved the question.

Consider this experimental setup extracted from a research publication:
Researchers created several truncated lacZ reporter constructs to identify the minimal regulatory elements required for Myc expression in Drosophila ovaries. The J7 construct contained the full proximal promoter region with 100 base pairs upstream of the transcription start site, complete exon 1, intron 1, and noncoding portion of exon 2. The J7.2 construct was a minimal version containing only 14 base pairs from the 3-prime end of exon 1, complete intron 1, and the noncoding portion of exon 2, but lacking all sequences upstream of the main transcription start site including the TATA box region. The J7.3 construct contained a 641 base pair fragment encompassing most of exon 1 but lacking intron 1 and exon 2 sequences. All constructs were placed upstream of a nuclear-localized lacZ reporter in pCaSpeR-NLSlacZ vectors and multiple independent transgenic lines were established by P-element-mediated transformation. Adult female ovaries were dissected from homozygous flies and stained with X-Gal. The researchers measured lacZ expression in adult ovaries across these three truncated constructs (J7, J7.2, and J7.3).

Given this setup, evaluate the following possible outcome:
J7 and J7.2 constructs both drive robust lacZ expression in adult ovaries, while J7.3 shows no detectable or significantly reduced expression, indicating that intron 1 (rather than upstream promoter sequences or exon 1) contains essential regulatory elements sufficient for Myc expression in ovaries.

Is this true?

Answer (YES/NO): YES